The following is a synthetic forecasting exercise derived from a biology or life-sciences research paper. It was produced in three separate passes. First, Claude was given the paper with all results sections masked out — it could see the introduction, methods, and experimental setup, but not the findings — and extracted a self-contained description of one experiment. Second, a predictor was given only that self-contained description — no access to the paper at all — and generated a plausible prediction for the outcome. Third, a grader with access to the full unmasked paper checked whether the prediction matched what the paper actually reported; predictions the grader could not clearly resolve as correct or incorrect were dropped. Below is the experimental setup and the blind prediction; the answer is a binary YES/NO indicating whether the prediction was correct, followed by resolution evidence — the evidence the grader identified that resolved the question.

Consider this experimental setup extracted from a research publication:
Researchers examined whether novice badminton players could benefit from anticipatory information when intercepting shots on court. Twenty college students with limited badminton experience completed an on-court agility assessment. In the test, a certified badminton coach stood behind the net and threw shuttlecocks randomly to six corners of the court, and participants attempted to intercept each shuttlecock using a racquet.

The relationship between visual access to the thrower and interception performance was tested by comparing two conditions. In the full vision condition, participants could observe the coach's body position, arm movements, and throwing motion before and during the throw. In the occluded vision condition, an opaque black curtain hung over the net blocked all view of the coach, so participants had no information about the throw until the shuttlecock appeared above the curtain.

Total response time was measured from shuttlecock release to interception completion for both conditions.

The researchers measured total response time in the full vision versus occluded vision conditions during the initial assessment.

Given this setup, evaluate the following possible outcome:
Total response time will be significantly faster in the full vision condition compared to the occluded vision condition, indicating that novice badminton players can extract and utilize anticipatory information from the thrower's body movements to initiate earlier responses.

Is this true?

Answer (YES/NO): YES